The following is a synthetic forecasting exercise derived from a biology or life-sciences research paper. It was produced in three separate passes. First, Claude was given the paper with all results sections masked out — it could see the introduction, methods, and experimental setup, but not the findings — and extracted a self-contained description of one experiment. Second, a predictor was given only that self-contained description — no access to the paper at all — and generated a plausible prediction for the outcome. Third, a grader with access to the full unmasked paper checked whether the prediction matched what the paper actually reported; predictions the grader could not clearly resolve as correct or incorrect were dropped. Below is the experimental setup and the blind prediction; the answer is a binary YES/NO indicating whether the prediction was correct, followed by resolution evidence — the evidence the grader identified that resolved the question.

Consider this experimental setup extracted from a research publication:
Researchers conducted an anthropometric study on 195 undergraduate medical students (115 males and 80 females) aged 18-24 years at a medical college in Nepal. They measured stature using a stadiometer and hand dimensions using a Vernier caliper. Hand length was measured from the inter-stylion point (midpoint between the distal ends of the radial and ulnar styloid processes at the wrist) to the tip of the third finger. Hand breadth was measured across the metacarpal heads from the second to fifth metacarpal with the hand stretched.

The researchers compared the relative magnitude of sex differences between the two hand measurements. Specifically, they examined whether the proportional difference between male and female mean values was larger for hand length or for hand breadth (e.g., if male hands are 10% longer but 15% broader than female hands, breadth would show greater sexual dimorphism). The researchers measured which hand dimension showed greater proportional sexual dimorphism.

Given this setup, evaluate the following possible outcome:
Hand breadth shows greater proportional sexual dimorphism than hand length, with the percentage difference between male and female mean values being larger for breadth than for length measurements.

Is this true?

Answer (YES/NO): YES